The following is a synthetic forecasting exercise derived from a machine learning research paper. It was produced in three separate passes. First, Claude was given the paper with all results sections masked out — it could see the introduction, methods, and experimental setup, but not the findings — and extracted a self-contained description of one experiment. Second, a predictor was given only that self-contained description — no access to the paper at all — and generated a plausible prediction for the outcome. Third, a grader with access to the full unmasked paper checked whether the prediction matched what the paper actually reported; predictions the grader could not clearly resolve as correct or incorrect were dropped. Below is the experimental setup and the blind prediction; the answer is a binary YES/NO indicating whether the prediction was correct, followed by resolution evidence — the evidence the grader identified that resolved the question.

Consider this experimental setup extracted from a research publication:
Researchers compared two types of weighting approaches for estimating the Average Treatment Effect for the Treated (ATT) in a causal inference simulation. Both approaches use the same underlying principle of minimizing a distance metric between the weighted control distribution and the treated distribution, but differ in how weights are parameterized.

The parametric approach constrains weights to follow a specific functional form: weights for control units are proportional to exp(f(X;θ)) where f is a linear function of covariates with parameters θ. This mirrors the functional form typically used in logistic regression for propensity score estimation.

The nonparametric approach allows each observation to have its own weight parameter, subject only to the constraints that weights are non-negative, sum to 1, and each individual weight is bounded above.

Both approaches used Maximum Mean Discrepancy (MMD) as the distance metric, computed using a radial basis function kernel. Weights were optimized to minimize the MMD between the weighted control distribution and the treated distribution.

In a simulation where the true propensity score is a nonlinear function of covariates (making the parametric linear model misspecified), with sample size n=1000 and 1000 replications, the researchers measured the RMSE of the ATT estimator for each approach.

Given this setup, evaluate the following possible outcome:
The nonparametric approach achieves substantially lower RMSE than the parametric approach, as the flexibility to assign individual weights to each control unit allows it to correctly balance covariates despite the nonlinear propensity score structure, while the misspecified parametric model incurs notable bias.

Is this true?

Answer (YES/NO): YES